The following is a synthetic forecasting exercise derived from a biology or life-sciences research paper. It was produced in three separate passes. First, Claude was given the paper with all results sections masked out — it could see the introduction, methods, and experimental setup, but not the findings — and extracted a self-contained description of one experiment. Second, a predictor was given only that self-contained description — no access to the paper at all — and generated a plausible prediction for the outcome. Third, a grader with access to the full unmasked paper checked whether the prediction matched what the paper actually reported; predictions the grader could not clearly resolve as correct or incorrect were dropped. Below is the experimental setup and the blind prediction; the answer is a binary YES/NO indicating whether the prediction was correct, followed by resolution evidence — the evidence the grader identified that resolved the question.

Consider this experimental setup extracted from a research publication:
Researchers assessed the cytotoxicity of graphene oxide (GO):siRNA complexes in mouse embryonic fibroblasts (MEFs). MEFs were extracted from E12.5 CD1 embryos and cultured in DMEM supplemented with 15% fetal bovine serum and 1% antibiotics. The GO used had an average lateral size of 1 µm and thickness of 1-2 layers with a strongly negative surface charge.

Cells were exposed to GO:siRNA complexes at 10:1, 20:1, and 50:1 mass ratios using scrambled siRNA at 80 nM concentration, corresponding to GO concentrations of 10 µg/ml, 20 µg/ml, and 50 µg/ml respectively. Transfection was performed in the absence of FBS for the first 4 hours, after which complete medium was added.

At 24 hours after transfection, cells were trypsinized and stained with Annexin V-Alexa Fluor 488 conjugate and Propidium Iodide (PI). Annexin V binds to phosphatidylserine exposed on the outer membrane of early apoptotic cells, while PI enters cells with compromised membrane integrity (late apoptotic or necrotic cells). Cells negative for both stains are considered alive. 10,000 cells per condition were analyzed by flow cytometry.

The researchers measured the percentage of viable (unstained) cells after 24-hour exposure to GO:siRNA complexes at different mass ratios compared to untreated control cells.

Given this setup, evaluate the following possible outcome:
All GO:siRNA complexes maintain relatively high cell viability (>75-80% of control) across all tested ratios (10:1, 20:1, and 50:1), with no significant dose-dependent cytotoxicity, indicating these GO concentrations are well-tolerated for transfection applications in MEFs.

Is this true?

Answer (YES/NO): YES